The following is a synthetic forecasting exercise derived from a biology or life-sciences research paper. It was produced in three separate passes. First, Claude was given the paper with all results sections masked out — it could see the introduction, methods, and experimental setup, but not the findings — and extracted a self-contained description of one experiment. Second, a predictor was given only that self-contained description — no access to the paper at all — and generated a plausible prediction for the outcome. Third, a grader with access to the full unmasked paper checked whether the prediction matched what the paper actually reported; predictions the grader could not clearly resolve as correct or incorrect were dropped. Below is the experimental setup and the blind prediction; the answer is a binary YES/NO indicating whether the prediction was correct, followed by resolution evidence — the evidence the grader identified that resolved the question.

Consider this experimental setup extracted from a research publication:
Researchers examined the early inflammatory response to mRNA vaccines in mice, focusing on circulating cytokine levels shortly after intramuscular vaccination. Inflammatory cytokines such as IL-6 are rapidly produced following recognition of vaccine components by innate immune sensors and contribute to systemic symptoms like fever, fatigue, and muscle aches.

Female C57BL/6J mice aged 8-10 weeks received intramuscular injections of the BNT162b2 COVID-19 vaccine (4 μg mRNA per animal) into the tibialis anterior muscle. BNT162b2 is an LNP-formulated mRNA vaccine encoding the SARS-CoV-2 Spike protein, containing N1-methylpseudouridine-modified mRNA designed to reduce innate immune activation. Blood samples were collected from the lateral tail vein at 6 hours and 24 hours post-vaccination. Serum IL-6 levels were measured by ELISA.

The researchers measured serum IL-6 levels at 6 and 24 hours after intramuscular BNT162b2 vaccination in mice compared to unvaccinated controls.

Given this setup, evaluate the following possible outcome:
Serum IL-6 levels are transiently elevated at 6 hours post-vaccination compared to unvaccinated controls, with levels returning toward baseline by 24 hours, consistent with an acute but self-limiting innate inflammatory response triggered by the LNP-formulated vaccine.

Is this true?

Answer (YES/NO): YES